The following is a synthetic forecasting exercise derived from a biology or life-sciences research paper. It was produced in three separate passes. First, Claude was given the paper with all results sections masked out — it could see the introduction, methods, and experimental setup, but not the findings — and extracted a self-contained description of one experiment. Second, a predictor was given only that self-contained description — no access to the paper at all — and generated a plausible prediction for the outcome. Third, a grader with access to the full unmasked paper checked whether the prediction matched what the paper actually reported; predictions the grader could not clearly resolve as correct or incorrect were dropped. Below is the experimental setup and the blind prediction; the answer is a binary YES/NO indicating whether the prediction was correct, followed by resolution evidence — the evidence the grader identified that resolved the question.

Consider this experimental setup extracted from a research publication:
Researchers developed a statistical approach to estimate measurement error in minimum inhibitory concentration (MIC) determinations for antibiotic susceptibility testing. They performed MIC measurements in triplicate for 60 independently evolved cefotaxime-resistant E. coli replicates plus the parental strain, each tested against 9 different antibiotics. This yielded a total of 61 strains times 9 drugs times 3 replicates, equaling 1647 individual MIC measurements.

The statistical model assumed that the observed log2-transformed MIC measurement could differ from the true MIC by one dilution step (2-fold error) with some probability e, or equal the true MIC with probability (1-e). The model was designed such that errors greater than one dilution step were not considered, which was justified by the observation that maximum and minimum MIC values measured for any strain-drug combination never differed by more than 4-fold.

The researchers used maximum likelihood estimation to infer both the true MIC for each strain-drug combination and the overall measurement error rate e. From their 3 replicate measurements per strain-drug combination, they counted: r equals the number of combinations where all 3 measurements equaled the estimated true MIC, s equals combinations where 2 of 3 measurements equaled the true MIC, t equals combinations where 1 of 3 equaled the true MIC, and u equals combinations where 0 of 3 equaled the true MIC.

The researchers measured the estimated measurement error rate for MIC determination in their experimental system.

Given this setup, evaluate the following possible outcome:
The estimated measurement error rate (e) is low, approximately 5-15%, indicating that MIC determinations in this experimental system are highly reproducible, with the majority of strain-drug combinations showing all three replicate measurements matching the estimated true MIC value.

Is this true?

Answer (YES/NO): YES